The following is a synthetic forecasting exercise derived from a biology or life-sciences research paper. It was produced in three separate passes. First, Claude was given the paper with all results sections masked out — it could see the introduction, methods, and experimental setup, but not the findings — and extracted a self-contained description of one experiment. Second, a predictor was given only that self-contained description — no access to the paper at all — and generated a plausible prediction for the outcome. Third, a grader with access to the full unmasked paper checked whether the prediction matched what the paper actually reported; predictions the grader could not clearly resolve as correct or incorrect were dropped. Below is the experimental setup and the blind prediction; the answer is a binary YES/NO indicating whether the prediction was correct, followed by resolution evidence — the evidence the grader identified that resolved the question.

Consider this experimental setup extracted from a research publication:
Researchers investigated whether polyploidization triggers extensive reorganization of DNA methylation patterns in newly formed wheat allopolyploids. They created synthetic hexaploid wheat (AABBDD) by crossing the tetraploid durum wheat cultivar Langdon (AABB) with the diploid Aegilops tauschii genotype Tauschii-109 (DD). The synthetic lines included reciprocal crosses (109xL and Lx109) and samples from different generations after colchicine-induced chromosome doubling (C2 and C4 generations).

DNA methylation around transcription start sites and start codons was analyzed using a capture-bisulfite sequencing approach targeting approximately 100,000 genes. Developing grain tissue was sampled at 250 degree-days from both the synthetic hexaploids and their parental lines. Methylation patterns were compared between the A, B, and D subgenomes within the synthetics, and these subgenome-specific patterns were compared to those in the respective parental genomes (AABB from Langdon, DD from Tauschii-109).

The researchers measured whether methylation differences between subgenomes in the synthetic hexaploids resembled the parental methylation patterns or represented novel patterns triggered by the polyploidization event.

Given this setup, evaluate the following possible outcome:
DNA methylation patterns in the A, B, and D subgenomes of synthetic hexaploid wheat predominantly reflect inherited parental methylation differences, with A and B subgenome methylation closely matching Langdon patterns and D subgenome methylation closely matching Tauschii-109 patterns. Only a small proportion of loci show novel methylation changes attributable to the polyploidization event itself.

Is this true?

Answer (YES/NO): YES